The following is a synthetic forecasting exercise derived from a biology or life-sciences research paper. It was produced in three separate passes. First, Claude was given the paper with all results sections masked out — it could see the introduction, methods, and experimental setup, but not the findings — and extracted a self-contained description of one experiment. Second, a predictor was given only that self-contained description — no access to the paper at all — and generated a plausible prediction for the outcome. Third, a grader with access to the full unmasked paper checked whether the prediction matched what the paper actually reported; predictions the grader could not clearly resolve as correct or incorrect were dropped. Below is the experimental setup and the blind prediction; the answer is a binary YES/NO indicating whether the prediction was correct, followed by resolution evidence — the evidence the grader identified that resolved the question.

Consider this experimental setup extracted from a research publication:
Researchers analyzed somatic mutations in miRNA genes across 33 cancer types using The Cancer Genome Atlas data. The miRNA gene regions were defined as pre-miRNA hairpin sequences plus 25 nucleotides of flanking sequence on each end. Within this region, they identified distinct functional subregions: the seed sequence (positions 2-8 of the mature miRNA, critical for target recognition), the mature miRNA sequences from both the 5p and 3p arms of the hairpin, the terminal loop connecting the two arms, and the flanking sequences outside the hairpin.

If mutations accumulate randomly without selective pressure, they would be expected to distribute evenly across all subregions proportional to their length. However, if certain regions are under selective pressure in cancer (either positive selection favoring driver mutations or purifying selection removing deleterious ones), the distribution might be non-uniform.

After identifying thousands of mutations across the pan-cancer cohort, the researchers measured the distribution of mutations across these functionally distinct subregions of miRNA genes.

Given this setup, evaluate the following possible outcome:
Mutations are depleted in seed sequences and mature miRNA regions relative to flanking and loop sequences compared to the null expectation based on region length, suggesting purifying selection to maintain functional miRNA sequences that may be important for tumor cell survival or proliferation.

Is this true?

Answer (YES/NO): NO